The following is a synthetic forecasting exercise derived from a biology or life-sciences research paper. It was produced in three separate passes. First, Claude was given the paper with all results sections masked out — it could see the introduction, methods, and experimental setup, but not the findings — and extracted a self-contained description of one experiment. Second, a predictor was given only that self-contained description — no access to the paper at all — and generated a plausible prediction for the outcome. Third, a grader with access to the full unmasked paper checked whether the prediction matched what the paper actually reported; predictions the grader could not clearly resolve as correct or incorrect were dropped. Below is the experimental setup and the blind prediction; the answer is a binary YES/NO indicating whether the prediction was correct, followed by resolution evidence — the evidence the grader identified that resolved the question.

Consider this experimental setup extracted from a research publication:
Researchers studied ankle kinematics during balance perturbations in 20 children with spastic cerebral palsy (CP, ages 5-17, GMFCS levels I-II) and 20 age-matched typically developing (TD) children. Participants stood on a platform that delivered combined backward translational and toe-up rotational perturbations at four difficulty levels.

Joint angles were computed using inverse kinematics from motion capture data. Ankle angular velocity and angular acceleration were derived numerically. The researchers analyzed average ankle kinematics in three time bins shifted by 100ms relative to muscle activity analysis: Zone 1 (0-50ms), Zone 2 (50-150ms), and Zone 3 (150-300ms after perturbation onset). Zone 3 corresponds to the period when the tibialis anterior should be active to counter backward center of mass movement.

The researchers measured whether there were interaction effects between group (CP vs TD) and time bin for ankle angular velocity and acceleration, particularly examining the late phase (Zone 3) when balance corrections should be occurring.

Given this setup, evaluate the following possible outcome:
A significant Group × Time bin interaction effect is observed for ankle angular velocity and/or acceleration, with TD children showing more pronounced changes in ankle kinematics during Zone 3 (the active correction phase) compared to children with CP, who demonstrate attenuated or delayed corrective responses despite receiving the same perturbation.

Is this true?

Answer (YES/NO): NO